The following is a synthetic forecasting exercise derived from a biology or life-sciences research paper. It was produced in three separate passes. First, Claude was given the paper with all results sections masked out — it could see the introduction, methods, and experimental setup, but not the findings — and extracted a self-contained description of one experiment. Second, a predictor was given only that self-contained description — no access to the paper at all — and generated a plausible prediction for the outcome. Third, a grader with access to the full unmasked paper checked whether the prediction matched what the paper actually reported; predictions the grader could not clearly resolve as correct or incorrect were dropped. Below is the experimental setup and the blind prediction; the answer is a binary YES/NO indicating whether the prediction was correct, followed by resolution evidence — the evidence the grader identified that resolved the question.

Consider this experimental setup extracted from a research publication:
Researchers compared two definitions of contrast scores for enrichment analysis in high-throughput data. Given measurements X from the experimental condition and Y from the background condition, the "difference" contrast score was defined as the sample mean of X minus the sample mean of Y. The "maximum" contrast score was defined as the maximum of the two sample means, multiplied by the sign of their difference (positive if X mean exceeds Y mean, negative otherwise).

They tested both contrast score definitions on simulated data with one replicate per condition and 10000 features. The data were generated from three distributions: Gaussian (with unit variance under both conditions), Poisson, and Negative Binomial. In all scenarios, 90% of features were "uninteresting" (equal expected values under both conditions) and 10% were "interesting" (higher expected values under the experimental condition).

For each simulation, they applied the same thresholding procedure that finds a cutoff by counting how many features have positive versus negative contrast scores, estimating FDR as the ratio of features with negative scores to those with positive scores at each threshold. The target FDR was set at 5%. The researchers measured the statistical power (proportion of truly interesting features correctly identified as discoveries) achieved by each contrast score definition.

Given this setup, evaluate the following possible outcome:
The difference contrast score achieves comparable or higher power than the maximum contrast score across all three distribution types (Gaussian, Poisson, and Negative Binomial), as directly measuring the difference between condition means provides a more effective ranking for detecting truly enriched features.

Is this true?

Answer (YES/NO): NO